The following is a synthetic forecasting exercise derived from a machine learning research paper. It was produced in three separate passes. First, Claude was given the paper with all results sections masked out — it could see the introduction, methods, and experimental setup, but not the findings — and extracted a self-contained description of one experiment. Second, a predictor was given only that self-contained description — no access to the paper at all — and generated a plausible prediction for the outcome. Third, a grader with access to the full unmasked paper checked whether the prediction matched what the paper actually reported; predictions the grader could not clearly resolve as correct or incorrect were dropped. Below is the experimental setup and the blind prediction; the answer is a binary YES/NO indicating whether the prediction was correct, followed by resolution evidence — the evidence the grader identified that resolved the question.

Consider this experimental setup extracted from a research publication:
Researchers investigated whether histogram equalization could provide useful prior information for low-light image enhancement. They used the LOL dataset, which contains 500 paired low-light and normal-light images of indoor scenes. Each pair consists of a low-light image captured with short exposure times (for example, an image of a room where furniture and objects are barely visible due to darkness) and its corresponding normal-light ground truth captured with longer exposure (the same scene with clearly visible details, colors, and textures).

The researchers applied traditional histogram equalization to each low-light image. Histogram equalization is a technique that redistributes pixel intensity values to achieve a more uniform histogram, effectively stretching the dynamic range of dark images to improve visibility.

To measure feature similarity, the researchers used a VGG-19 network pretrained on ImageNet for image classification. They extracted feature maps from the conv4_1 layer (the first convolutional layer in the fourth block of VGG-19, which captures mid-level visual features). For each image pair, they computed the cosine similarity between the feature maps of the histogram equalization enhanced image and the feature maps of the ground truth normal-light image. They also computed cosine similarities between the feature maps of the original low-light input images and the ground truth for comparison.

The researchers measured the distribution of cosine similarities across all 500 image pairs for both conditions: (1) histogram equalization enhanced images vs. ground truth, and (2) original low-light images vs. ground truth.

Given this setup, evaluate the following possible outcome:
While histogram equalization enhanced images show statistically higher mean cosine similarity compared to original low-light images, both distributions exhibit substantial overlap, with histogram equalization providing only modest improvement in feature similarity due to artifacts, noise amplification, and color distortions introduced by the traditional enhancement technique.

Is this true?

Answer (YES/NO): NO